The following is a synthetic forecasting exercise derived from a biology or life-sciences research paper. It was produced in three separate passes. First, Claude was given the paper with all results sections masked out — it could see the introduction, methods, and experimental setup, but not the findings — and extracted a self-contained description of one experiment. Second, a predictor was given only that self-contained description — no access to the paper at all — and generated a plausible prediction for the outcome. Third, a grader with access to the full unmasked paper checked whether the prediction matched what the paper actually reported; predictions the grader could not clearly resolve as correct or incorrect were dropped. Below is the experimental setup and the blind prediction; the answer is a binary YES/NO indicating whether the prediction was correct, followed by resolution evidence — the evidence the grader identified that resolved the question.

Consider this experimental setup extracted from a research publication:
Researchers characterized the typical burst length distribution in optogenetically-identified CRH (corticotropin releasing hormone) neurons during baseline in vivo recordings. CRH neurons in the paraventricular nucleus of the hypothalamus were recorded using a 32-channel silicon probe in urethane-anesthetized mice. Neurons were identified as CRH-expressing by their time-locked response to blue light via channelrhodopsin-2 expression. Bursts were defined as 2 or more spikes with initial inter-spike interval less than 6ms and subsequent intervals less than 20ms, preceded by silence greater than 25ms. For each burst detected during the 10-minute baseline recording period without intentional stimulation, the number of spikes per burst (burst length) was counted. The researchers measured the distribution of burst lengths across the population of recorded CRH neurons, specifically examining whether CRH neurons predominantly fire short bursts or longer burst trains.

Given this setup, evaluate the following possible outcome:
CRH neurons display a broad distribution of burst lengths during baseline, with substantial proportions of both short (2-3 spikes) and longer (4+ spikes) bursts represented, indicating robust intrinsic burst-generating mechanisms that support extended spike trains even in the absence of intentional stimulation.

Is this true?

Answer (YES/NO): NO